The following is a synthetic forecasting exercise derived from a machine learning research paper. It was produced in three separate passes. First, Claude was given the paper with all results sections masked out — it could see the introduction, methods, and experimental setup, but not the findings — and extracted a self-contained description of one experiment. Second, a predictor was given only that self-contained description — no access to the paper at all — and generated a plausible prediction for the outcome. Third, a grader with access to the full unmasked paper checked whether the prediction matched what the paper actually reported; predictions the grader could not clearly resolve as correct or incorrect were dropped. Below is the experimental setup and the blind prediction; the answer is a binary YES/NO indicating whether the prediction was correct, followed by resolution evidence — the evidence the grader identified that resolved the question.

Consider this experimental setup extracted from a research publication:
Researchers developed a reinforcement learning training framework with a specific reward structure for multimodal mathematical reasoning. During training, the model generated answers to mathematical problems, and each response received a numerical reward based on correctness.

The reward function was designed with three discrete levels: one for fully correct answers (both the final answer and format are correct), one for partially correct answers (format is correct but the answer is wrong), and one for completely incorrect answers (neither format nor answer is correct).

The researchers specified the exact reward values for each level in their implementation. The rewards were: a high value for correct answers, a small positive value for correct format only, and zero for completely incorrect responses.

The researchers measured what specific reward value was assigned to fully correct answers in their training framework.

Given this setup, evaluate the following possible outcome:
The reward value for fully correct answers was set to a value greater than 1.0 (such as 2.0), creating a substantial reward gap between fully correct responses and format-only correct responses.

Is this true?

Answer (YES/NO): NO